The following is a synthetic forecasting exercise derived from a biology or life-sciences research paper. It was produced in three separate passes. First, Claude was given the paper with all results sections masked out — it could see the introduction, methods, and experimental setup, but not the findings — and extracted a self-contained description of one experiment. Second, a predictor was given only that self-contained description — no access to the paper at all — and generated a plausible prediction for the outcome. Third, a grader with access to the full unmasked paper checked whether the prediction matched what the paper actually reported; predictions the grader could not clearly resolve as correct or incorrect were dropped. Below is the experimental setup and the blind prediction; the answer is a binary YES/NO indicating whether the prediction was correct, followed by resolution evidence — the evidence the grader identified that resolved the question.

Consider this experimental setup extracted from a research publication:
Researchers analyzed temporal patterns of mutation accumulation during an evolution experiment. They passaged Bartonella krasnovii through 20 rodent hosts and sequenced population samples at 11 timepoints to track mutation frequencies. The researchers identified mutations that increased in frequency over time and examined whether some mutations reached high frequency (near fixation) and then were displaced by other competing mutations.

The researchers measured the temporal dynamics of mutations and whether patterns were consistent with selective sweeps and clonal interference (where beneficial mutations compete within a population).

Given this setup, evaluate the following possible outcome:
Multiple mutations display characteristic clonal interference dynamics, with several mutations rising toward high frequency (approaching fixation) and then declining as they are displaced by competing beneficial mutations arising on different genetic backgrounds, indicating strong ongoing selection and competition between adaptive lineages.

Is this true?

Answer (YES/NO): YES